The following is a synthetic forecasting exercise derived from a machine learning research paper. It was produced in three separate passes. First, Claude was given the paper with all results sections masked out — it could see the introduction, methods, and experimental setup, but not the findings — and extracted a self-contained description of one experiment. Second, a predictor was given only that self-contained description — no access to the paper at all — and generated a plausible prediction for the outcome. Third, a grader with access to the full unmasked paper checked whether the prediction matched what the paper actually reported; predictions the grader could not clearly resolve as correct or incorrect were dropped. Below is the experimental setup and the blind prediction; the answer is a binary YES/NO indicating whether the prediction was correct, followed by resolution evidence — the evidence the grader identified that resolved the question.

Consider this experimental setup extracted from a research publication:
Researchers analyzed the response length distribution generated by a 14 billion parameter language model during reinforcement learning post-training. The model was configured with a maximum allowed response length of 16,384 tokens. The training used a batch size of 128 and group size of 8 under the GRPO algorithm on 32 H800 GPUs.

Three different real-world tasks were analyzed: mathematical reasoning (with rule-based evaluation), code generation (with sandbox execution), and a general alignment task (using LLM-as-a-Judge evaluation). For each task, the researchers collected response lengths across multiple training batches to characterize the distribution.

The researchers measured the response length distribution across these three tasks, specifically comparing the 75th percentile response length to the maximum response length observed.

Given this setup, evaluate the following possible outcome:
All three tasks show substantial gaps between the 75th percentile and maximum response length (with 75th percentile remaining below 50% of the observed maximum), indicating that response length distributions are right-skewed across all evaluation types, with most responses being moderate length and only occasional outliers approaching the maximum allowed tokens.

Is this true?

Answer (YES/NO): YES